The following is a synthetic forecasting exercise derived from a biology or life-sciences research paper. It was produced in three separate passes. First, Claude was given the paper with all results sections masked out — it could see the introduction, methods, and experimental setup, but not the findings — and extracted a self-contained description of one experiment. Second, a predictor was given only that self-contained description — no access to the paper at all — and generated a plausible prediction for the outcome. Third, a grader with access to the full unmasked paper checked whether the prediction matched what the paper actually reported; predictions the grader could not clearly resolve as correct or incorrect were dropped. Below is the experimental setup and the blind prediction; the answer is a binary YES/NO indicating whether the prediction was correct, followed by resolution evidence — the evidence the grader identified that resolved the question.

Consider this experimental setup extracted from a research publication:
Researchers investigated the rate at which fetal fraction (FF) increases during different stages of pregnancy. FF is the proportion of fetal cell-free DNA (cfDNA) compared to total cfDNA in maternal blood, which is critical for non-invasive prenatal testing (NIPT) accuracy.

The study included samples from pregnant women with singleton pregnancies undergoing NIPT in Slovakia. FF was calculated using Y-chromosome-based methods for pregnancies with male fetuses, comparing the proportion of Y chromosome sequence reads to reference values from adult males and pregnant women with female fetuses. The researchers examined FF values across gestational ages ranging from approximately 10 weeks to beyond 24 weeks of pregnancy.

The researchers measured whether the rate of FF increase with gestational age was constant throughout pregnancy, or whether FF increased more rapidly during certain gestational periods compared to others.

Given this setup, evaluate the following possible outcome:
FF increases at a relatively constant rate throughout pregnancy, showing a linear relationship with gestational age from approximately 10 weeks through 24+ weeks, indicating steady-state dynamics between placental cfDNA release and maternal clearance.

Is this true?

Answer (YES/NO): NO